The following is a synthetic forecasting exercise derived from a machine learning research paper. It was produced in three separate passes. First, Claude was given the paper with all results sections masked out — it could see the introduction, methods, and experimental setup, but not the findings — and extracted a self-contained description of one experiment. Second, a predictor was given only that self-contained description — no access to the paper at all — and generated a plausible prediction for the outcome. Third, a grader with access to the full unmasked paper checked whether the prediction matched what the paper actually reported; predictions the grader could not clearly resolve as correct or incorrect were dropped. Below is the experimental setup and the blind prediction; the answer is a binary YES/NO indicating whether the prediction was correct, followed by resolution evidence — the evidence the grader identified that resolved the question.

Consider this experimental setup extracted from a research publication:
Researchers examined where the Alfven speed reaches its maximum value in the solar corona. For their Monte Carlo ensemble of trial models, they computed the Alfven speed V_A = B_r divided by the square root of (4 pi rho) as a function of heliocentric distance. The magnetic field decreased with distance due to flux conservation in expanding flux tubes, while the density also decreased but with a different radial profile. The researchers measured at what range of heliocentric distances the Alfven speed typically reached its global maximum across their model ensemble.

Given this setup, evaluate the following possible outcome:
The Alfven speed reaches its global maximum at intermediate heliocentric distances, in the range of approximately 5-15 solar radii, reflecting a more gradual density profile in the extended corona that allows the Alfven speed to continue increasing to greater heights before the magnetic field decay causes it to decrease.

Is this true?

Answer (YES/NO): NO